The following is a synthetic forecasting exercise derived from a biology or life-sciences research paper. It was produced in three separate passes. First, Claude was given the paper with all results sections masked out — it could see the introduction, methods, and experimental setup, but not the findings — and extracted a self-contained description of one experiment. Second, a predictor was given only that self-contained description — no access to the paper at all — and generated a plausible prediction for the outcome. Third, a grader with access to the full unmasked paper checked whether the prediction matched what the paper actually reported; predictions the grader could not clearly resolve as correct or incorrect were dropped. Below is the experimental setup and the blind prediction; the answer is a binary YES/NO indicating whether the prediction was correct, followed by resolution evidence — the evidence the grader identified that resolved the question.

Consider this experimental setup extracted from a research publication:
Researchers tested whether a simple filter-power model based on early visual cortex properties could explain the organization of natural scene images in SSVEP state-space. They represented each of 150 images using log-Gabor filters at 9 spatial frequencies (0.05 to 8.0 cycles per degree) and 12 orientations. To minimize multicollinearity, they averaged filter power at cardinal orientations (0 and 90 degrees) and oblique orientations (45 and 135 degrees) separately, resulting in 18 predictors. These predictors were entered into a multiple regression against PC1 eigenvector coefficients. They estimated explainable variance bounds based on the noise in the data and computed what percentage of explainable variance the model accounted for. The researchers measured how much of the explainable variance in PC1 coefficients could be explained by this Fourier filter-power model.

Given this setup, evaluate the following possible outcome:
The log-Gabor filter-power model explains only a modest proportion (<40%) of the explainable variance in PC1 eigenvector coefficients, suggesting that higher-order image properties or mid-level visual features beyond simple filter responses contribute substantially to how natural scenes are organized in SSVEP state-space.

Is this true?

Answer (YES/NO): NO